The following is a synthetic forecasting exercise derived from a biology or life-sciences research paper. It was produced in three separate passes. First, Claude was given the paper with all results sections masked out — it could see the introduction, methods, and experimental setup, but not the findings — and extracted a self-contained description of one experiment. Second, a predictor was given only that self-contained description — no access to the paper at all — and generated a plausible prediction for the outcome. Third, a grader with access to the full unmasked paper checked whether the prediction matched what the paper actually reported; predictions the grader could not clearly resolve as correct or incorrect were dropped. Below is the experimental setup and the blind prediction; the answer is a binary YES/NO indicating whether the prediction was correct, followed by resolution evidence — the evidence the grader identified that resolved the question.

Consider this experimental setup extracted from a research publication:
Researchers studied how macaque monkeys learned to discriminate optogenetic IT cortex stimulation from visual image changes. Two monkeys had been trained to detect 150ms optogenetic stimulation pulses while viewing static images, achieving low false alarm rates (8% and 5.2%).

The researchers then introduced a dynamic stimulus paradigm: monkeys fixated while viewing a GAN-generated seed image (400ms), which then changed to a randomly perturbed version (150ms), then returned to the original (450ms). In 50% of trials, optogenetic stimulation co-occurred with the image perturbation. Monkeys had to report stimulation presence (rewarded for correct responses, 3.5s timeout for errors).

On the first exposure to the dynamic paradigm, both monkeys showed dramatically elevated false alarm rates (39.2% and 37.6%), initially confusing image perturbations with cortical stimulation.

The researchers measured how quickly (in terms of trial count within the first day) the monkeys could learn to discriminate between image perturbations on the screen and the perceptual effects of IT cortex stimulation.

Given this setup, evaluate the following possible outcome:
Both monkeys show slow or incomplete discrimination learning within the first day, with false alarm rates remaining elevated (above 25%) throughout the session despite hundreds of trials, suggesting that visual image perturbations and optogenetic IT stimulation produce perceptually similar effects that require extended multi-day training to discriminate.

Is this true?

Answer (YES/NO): NO